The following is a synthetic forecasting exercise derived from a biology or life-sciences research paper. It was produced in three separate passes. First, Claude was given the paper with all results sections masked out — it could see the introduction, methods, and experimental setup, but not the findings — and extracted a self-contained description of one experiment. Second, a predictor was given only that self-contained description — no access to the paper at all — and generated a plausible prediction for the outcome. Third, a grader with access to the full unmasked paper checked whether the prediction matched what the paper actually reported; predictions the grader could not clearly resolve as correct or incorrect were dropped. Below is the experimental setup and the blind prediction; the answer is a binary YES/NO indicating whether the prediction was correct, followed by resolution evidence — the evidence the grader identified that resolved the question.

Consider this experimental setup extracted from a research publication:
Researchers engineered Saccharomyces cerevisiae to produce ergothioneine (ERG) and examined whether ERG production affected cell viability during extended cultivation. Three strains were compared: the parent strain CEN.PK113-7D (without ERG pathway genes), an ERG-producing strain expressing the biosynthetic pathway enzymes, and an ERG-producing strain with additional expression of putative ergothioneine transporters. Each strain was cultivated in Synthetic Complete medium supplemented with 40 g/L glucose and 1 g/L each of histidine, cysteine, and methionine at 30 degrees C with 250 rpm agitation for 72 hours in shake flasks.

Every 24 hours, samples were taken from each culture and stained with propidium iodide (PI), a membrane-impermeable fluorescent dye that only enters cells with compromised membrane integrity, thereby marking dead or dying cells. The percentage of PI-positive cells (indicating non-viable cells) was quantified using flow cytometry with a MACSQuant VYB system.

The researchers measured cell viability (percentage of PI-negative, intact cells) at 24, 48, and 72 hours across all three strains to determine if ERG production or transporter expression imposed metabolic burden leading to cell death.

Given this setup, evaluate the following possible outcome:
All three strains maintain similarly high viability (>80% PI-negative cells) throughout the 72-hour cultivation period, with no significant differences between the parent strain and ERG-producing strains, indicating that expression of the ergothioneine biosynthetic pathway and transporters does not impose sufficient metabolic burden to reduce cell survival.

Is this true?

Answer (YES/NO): NO